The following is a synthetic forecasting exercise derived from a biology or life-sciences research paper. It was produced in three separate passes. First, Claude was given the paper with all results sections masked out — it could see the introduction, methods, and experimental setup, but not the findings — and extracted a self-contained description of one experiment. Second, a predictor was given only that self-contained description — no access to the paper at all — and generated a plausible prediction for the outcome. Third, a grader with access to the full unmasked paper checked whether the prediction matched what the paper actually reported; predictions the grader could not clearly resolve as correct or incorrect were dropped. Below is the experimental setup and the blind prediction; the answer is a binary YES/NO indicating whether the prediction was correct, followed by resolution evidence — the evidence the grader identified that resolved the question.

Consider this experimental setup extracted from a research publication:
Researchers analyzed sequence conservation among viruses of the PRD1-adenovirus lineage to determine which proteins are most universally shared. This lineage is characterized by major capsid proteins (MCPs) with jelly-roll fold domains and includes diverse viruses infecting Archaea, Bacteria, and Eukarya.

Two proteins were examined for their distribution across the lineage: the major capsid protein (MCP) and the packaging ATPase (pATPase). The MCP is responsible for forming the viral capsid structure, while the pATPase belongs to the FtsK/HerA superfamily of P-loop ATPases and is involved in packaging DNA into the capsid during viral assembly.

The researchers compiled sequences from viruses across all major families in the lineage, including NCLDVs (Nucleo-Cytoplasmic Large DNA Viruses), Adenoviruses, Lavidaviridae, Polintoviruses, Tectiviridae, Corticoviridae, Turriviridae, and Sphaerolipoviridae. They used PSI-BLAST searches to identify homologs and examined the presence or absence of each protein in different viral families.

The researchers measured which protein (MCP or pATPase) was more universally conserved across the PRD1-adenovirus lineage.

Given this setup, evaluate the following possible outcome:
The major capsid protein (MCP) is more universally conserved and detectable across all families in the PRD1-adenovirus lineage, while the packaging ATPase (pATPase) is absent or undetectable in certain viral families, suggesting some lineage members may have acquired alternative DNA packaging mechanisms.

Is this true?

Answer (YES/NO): YES